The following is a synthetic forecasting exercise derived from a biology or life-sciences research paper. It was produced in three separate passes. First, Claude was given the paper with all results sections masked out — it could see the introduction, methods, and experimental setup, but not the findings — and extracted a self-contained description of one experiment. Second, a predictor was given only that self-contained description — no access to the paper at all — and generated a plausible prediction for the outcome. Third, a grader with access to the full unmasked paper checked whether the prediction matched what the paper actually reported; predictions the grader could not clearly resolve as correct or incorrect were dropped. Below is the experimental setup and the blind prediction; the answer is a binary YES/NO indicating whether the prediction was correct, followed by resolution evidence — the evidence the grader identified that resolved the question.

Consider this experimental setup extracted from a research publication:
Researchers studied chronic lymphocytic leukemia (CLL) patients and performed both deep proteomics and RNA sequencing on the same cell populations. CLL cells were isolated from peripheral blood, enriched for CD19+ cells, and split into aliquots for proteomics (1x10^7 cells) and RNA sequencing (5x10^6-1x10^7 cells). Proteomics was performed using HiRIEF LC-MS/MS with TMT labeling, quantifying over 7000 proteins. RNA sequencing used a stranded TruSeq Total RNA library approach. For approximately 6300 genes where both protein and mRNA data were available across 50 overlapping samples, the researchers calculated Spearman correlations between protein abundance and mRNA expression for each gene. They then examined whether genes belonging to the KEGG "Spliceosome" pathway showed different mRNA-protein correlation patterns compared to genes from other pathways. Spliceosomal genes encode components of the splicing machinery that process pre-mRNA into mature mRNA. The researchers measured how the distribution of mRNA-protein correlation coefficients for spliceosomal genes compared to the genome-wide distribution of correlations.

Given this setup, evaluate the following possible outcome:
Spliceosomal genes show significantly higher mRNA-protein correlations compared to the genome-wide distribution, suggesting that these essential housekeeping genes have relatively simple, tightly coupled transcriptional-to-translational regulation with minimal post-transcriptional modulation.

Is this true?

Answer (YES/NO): NO